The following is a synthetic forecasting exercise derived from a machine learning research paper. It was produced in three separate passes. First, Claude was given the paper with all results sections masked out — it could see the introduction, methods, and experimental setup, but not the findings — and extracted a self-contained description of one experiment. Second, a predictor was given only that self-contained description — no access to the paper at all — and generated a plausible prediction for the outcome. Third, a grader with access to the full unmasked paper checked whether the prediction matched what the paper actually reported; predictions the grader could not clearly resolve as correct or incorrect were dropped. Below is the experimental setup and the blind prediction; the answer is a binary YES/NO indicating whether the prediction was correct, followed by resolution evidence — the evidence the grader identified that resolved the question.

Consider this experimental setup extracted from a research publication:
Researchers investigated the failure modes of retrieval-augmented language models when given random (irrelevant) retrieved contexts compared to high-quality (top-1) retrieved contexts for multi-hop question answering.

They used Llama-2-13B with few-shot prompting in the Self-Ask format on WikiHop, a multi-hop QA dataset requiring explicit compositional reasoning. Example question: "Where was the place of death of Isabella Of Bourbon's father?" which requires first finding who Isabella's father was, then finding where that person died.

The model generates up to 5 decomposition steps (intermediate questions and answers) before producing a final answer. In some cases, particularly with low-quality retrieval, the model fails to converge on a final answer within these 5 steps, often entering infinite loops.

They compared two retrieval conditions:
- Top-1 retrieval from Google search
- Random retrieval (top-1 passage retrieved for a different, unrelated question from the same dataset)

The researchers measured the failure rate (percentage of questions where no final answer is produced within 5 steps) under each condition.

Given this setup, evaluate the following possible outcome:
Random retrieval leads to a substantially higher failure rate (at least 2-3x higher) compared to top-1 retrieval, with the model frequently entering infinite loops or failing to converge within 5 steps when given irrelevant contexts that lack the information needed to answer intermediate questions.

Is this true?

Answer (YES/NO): YES